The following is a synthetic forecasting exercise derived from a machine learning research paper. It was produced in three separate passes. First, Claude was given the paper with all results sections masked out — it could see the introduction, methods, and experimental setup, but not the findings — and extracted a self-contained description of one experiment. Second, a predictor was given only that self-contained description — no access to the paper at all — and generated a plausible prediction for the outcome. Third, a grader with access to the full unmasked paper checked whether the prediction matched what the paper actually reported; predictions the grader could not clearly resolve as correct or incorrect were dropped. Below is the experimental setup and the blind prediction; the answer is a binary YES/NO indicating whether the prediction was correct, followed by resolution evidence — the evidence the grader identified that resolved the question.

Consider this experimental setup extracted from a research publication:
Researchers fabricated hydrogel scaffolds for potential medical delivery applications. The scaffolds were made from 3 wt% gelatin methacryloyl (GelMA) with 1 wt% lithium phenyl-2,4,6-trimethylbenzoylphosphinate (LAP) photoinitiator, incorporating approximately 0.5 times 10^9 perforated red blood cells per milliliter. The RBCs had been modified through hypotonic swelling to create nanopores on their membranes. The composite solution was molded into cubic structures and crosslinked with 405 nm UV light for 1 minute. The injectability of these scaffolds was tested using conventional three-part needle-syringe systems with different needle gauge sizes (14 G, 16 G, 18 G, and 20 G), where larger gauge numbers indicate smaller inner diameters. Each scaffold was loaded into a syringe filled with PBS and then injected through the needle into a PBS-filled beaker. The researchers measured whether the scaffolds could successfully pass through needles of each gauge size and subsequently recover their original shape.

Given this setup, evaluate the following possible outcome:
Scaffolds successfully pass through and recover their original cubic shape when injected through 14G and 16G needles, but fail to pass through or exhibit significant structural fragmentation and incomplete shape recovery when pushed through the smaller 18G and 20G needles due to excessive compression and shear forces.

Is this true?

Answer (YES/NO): NO